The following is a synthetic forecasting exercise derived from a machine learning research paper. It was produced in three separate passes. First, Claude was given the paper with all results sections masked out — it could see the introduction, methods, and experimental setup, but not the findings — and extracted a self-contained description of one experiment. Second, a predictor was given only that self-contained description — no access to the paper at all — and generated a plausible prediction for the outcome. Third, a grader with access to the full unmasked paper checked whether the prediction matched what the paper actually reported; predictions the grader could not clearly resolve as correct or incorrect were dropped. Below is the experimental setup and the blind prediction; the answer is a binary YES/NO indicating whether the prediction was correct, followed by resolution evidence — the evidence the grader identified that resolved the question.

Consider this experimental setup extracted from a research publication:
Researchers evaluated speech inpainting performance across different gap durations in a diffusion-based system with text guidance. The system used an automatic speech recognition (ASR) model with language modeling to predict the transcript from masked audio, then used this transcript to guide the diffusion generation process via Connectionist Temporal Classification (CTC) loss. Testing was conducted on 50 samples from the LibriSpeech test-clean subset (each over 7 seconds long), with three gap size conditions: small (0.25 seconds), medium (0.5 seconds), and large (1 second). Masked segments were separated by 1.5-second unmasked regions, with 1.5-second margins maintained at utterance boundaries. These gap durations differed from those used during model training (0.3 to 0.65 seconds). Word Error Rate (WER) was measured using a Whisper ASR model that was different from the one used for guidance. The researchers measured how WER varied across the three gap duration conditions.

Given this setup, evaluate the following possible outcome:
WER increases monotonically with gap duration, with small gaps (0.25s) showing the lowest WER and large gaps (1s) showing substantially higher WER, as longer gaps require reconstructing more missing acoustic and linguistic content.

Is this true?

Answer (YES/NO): YES